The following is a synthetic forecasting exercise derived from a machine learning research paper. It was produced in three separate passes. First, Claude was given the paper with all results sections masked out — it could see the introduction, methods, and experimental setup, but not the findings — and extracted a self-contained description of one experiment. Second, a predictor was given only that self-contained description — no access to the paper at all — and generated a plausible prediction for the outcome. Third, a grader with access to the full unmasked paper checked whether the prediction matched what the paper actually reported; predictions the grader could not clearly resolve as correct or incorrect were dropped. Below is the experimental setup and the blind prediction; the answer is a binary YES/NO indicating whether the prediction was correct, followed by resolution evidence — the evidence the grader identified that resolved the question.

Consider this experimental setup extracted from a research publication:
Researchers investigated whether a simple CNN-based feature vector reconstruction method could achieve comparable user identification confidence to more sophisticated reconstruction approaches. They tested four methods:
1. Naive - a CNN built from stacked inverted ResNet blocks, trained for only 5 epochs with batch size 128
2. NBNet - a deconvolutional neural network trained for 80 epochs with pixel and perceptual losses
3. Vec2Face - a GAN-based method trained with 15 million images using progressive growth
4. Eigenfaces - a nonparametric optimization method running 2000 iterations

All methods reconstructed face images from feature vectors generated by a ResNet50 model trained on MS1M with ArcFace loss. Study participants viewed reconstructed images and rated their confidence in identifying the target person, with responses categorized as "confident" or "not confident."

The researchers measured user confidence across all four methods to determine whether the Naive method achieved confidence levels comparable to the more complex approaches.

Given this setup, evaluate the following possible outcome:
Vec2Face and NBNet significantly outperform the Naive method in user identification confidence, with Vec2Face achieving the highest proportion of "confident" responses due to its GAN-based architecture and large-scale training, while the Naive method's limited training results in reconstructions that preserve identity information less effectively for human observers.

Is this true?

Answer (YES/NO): YES